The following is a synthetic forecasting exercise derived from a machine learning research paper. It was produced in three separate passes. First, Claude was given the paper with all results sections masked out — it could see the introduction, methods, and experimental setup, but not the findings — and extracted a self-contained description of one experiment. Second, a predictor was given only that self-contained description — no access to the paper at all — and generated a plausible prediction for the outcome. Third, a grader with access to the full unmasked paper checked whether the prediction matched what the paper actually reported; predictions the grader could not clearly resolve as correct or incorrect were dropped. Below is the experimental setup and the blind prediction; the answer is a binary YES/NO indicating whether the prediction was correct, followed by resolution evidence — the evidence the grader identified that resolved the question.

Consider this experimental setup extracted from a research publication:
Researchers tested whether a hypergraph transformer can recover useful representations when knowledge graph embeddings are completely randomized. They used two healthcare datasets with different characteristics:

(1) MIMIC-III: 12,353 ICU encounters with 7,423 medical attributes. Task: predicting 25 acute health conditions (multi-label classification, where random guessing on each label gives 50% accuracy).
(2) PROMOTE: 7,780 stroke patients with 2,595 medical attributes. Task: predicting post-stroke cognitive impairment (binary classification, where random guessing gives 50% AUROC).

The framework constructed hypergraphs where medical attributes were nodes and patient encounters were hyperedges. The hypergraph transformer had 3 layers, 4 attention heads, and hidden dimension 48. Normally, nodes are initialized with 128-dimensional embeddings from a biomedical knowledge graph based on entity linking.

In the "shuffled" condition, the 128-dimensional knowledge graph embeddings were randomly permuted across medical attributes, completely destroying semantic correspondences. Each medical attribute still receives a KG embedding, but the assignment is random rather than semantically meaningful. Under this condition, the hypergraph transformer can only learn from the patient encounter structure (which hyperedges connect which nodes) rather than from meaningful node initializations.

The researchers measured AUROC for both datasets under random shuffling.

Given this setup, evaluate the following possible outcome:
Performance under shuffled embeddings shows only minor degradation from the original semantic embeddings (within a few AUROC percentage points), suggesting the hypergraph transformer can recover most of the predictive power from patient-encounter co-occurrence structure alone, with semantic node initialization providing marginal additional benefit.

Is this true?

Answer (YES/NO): YES